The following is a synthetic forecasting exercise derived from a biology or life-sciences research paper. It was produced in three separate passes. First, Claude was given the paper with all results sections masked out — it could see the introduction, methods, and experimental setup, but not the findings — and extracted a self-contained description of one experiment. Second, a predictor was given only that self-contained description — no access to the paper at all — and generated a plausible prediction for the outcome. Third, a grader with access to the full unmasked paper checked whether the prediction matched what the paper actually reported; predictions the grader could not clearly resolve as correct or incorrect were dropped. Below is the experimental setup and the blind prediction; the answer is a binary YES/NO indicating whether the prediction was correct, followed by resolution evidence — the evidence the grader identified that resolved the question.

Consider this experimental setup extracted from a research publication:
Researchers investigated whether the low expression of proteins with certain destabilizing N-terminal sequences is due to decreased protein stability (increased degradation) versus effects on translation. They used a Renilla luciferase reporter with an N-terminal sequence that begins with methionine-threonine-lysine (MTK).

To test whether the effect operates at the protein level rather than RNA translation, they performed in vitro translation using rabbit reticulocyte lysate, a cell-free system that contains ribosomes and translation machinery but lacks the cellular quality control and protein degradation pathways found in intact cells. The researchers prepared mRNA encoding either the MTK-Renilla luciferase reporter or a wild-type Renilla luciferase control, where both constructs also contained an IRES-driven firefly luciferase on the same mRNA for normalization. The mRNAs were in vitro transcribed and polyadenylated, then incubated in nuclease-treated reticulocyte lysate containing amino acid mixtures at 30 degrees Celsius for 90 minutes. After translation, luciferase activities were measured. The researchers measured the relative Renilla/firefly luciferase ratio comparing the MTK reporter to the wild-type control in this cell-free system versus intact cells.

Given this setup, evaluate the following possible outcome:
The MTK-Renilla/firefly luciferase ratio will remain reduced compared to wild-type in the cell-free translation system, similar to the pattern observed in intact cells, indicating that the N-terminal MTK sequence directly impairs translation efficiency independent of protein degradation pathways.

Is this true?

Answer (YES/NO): NO